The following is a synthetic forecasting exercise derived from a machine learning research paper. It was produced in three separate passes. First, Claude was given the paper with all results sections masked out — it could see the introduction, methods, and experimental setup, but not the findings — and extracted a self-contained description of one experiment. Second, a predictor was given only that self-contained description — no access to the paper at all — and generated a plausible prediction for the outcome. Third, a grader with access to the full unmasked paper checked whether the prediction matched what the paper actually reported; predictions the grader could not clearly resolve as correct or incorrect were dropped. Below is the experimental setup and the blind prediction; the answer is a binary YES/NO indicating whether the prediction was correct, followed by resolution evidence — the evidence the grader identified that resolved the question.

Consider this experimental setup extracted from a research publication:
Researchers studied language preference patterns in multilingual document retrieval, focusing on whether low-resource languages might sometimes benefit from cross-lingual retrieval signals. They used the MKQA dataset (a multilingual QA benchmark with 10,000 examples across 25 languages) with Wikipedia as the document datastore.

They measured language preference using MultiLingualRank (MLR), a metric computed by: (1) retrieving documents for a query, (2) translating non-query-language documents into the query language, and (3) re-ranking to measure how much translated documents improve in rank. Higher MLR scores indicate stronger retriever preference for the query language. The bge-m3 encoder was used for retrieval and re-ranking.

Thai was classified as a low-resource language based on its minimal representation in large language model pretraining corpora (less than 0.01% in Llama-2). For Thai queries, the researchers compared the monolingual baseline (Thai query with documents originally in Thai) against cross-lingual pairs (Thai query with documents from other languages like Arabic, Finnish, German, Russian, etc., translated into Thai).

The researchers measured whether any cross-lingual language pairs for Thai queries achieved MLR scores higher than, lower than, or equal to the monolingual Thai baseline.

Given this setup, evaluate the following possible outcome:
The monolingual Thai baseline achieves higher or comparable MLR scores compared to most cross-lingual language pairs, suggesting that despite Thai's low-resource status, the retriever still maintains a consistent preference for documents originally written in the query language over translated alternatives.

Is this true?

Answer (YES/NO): NO